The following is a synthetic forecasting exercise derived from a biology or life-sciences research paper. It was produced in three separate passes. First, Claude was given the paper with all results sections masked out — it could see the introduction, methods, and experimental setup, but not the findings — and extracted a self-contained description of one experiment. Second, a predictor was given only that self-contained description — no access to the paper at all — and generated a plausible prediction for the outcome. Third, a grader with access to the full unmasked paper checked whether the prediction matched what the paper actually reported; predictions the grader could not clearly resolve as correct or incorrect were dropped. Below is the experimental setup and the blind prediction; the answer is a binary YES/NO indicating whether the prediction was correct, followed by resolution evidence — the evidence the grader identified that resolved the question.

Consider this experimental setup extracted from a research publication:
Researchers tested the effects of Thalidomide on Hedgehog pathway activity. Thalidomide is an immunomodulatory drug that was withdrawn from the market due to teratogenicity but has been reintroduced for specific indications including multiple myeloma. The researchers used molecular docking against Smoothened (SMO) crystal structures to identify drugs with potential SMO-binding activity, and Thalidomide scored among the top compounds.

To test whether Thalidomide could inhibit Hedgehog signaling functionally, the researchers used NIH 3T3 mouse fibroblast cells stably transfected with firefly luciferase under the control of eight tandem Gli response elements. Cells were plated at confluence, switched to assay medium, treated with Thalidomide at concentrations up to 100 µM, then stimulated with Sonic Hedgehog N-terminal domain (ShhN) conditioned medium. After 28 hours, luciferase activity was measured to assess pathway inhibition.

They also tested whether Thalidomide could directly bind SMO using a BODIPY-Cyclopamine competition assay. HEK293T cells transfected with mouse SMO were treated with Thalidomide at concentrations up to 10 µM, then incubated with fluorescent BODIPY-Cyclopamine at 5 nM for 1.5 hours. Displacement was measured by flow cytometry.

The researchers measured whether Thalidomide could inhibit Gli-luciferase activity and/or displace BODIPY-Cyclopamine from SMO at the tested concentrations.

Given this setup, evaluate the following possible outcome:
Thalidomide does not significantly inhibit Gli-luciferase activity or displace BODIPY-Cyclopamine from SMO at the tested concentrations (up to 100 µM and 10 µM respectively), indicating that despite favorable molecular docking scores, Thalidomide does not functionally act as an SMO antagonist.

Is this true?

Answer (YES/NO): YES